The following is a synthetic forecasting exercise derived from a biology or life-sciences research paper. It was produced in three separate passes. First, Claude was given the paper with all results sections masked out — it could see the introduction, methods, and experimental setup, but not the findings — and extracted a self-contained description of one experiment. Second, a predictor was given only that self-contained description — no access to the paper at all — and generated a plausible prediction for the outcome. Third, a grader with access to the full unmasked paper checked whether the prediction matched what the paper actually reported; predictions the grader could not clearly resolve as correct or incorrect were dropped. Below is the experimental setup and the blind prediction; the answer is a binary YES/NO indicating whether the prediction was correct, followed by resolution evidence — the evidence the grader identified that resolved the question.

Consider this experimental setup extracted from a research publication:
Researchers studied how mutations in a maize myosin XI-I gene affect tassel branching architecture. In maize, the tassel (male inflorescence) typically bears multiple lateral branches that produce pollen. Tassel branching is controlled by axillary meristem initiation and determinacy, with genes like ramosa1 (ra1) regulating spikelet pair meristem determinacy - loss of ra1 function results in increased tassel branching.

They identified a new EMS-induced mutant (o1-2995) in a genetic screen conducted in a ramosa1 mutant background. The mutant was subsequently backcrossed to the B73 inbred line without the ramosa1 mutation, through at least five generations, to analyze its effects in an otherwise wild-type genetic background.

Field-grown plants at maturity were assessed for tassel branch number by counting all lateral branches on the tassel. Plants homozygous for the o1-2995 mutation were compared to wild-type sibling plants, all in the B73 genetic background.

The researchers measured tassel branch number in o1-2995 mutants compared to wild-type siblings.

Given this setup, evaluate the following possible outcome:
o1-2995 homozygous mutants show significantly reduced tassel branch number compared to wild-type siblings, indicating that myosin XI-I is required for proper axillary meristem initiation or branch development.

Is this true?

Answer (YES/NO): YES